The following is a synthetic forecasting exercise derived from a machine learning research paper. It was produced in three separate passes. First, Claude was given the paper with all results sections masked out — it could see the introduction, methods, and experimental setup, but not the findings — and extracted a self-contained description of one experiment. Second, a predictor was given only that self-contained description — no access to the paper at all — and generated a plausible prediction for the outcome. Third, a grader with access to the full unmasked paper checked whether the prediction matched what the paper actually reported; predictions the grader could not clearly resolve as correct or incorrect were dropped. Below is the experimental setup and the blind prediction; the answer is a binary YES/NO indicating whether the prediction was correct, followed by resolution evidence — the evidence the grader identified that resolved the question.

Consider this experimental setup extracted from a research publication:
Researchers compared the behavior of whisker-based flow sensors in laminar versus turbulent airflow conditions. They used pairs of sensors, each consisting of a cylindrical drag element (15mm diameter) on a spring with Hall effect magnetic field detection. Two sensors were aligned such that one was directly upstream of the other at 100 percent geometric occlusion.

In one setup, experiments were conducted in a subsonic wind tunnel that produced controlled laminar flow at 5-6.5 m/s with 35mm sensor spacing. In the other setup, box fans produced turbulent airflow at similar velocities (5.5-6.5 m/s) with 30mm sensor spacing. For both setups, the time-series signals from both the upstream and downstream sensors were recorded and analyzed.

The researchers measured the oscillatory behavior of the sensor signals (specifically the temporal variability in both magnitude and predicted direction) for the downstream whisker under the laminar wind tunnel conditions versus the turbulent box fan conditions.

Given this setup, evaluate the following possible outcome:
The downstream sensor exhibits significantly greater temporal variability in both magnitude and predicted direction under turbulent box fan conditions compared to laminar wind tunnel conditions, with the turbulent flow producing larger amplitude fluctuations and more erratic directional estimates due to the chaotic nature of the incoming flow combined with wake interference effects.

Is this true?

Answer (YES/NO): YES